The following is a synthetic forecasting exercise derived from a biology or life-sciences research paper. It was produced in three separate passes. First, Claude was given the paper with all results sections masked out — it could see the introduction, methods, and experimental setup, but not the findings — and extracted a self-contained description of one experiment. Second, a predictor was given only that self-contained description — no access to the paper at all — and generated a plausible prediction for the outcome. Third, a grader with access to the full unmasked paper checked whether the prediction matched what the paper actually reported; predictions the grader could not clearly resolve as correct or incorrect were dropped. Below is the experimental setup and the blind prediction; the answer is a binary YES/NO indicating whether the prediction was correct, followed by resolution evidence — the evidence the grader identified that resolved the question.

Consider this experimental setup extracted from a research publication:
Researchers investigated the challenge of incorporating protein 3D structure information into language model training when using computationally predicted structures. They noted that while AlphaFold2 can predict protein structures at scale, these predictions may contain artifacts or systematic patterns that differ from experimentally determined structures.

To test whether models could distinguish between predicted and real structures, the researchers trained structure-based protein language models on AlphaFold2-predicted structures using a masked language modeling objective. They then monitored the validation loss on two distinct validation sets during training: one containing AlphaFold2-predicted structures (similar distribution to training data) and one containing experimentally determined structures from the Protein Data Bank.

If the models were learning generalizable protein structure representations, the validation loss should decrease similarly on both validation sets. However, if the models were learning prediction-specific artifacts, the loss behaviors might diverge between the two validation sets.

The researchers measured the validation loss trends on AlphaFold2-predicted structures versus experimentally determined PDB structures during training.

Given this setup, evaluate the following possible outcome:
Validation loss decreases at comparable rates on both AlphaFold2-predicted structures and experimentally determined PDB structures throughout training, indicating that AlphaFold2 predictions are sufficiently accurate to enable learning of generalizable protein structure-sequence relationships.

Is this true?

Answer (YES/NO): NO